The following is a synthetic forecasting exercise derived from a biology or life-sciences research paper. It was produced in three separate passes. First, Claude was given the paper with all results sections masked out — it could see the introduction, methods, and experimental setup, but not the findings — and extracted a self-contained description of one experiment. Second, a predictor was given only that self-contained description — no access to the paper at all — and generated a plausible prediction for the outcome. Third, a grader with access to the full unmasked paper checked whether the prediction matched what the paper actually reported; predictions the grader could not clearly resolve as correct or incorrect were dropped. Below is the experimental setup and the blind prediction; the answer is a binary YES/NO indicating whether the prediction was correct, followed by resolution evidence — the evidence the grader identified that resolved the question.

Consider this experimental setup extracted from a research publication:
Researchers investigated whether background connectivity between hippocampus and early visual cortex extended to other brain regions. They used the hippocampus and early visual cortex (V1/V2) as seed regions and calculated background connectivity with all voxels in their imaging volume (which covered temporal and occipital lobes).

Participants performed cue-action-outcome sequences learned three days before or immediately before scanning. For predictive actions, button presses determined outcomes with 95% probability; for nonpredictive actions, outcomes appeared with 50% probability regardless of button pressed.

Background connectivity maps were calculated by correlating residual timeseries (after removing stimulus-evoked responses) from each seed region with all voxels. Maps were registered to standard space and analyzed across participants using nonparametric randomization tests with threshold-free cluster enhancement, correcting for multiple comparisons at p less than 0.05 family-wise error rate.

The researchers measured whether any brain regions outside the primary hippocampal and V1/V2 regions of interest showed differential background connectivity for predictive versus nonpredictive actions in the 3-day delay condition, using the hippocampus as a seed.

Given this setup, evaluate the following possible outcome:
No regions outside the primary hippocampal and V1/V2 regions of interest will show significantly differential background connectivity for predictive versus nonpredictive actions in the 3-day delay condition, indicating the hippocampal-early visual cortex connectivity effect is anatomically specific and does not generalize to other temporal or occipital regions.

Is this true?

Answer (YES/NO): NO